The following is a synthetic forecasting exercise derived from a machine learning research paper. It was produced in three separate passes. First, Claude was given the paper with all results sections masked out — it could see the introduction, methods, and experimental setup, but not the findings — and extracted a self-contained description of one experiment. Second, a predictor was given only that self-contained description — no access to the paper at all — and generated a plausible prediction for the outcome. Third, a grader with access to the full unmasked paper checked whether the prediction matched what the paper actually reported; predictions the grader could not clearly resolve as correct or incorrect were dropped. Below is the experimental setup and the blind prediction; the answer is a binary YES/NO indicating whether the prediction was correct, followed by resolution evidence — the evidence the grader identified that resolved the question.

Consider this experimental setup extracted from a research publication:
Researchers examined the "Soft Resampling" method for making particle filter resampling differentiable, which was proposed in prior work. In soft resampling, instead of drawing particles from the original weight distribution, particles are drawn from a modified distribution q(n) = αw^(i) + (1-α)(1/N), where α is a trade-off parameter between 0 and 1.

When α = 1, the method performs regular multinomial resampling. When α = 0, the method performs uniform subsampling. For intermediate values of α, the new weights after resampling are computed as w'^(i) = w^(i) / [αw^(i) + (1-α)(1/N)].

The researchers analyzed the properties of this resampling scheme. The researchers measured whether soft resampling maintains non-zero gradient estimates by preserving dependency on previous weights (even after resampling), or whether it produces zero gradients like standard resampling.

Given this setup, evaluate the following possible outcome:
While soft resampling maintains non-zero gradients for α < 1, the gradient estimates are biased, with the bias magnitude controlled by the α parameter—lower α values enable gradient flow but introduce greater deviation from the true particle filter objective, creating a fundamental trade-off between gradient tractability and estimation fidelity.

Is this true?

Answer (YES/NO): YES